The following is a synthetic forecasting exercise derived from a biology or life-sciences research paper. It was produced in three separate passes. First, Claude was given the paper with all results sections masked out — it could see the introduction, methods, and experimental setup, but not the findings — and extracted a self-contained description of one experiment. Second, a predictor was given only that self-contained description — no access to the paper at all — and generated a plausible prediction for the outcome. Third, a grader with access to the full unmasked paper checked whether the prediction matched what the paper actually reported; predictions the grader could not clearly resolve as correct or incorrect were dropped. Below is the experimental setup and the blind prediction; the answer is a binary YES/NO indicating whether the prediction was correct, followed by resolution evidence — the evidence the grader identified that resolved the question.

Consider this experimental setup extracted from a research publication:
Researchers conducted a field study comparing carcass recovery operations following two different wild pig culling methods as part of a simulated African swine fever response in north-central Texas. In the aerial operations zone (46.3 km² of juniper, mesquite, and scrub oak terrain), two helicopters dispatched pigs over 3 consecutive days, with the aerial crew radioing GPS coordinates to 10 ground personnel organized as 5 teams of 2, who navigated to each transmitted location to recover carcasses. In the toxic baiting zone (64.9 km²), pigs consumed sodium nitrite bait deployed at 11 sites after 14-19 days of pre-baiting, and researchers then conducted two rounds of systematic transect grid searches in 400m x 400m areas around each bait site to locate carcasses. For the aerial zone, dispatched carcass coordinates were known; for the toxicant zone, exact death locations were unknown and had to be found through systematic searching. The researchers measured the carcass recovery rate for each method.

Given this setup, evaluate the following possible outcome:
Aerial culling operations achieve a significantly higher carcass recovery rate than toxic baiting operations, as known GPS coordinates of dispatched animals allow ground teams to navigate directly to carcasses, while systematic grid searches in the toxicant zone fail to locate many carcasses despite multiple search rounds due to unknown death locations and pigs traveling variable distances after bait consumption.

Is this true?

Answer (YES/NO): NO